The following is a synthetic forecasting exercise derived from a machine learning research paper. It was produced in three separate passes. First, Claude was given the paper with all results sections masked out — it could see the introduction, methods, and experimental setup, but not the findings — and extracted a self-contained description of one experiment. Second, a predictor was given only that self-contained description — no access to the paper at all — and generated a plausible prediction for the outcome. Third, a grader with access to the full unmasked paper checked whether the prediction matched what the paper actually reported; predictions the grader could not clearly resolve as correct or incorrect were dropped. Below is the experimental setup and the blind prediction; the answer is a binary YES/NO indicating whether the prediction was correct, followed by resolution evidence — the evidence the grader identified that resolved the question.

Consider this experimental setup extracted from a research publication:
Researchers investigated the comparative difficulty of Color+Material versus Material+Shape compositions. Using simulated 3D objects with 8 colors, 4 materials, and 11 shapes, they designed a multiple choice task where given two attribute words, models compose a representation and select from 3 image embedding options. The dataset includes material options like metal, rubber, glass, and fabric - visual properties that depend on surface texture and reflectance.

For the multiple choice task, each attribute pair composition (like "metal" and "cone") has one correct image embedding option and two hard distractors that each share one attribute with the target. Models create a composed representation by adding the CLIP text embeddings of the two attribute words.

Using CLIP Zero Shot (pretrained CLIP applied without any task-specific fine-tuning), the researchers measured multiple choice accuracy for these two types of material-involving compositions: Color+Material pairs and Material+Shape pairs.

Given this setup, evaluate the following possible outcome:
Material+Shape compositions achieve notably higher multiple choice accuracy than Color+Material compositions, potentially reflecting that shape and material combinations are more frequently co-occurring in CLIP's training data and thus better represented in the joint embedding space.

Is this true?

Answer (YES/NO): NO